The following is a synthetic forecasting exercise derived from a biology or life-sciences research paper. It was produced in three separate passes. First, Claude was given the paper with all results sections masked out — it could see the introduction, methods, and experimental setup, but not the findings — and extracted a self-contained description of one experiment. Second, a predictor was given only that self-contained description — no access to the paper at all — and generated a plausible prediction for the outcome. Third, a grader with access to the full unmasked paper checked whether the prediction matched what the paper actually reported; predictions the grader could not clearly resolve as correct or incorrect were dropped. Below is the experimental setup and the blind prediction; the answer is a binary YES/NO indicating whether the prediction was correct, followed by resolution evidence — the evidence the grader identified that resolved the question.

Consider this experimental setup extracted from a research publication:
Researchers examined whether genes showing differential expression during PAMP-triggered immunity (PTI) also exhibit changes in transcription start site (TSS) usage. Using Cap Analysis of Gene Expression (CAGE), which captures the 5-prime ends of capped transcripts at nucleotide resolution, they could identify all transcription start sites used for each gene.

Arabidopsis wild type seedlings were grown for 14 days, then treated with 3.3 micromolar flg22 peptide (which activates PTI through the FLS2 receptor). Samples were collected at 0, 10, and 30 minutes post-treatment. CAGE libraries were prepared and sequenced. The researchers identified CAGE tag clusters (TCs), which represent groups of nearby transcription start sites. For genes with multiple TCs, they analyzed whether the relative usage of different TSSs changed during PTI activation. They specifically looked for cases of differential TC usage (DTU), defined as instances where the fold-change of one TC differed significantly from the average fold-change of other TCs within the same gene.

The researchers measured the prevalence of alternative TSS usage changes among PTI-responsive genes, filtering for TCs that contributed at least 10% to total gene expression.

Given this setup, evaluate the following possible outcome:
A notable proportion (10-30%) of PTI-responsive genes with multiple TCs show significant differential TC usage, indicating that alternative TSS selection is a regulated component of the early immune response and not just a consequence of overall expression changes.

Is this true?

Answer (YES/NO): YES